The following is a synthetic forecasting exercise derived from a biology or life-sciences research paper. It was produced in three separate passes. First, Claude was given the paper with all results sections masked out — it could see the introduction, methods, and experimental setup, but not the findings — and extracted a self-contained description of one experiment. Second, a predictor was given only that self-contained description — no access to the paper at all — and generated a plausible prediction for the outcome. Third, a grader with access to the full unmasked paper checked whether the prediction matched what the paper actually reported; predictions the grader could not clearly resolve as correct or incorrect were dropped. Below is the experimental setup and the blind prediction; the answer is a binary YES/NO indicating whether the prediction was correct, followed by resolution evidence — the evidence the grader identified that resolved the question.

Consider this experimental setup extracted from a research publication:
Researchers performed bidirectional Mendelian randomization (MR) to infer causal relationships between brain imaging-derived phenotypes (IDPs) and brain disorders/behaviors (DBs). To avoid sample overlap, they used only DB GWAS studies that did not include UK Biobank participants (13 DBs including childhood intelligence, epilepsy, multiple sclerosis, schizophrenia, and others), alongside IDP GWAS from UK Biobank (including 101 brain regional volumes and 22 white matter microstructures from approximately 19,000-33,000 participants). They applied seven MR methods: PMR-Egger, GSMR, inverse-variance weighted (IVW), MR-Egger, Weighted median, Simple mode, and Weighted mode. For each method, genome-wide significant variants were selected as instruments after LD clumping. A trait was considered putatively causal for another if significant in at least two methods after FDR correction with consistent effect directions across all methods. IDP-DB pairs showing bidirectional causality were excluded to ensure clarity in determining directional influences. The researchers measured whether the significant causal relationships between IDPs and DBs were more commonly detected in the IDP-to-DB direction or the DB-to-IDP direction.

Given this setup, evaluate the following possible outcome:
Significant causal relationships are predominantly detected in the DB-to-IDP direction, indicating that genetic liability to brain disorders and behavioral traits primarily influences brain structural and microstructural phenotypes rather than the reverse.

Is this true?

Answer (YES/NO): NO